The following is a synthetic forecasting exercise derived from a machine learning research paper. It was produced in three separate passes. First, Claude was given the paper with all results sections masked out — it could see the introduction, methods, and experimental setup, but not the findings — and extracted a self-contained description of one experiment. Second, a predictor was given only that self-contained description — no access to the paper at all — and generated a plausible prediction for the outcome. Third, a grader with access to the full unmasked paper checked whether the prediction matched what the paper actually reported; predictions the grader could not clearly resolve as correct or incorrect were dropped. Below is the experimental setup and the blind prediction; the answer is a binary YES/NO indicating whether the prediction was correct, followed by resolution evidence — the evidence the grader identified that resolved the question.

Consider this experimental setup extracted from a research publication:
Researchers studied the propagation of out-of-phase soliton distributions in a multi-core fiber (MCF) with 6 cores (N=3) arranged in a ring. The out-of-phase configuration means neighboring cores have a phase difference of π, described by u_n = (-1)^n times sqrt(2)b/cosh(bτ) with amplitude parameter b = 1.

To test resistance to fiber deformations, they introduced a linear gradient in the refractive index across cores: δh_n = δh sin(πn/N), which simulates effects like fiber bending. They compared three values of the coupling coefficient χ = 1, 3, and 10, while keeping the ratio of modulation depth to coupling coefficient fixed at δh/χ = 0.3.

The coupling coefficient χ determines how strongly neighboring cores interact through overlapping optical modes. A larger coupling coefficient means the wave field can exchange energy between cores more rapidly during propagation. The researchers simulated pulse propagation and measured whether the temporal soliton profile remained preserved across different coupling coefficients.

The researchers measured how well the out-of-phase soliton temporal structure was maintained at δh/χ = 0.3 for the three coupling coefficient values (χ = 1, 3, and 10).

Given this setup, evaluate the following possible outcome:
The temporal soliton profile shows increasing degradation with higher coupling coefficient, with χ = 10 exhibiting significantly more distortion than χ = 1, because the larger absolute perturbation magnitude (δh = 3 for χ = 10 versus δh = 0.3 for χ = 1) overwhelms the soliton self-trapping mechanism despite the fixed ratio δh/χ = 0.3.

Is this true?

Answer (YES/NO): NO